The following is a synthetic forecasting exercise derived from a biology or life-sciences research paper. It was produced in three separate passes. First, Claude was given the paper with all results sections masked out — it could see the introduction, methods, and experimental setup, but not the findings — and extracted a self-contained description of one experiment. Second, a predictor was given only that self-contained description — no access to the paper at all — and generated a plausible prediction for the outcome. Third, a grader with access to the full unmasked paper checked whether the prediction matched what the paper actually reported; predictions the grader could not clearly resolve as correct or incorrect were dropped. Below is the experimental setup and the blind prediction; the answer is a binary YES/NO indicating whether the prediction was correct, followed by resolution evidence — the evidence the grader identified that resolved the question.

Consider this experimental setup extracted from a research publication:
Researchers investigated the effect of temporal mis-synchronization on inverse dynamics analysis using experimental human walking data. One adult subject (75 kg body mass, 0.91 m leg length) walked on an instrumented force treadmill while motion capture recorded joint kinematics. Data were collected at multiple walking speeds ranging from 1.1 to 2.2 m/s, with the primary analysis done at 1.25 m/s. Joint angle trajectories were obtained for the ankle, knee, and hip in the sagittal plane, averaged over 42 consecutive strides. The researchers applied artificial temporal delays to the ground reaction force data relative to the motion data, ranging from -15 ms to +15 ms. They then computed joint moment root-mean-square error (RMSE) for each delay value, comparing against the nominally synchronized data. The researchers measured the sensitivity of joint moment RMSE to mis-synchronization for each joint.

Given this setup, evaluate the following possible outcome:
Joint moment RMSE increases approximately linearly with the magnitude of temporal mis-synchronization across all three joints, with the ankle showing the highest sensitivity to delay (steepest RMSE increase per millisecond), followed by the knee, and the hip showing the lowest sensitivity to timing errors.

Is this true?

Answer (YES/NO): YES